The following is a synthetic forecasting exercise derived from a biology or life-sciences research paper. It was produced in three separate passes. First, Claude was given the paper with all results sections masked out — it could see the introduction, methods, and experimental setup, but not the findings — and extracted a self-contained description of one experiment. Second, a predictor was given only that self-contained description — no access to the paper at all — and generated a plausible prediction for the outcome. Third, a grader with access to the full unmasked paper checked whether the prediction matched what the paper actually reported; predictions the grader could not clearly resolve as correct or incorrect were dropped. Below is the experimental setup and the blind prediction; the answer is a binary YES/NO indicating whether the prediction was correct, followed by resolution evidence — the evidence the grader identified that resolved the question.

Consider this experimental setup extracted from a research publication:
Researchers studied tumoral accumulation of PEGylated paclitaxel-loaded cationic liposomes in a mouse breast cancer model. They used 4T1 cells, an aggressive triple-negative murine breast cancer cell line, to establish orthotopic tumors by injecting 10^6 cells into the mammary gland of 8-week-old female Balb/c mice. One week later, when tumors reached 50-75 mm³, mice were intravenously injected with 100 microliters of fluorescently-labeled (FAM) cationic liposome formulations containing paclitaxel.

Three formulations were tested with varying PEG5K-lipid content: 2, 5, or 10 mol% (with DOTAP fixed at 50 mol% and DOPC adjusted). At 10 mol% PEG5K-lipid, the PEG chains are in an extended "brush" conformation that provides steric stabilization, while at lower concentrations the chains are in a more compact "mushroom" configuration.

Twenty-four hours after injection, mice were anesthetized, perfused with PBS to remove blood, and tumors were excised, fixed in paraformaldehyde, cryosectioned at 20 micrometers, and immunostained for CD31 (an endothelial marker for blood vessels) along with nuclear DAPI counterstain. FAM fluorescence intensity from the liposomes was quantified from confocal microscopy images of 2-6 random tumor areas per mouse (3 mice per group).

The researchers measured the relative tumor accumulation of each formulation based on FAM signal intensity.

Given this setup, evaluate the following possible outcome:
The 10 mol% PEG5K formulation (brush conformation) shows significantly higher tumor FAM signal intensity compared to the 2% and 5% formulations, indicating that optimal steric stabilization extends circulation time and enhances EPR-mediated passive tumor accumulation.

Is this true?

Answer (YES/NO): YES